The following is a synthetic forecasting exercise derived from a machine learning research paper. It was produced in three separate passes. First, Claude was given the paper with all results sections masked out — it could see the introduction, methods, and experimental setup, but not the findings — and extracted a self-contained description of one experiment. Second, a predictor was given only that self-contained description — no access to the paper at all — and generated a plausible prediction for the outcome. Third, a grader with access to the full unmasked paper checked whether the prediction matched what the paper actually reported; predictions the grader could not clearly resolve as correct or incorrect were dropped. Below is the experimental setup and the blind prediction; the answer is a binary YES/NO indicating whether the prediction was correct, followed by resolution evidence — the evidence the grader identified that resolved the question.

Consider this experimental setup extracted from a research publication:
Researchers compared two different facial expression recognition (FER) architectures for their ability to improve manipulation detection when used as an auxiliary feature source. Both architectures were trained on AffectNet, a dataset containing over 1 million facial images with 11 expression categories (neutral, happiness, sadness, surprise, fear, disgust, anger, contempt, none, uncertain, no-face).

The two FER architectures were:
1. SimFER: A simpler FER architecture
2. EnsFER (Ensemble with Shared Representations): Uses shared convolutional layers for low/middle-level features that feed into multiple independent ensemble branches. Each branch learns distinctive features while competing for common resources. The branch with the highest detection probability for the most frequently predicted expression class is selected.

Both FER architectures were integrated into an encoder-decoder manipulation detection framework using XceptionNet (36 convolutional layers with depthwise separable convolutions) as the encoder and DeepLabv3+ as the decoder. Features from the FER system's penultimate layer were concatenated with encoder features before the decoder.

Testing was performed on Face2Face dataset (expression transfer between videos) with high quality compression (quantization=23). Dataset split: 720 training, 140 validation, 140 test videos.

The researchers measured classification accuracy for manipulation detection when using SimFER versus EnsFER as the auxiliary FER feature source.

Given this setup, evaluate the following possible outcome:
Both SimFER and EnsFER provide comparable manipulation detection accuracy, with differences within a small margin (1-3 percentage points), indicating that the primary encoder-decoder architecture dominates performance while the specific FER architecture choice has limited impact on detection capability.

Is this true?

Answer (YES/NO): NO